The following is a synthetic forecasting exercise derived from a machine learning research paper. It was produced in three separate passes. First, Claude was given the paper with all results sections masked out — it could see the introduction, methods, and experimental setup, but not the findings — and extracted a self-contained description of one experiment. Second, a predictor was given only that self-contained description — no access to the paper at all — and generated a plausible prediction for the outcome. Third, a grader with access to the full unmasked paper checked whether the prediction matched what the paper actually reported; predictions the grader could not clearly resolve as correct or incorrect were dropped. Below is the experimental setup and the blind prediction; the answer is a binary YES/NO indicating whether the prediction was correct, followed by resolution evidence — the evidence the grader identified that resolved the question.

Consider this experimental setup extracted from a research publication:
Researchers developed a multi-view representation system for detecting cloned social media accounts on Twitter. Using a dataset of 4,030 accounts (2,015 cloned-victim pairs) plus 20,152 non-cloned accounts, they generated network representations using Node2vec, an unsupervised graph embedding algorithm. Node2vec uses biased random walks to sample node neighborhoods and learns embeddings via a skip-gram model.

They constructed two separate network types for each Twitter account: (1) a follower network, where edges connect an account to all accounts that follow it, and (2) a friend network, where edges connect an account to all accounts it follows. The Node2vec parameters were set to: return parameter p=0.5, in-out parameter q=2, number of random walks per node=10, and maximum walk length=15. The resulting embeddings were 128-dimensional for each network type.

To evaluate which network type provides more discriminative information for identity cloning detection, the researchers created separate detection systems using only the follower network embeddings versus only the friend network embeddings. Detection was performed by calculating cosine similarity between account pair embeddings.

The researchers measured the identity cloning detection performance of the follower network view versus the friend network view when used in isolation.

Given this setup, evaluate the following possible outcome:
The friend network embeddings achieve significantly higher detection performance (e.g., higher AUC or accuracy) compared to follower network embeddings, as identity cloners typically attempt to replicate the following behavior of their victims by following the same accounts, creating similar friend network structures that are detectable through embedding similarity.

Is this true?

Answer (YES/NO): NO